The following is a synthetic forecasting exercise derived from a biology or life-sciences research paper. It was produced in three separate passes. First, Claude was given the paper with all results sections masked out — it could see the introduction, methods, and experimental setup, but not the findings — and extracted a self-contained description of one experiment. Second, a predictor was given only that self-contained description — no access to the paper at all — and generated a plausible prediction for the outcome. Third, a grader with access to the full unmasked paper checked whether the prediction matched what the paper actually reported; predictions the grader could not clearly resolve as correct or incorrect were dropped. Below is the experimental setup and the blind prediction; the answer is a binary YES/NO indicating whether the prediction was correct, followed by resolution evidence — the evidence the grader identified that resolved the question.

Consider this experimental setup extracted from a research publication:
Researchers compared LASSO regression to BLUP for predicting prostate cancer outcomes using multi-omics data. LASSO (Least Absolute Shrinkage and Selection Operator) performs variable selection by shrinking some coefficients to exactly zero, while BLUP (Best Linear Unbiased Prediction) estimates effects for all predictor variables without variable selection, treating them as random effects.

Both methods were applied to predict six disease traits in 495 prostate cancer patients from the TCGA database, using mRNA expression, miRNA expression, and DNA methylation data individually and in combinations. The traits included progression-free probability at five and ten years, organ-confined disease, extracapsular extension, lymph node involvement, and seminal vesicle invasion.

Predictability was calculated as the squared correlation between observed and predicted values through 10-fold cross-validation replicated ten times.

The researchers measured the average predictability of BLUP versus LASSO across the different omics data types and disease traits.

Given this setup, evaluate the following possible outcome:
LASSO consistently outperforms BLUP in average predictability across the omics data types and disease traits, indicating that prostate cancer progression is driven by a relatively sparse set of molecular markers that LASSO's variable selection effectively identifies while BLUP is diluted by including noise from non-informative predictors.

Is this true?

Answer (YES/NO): NO